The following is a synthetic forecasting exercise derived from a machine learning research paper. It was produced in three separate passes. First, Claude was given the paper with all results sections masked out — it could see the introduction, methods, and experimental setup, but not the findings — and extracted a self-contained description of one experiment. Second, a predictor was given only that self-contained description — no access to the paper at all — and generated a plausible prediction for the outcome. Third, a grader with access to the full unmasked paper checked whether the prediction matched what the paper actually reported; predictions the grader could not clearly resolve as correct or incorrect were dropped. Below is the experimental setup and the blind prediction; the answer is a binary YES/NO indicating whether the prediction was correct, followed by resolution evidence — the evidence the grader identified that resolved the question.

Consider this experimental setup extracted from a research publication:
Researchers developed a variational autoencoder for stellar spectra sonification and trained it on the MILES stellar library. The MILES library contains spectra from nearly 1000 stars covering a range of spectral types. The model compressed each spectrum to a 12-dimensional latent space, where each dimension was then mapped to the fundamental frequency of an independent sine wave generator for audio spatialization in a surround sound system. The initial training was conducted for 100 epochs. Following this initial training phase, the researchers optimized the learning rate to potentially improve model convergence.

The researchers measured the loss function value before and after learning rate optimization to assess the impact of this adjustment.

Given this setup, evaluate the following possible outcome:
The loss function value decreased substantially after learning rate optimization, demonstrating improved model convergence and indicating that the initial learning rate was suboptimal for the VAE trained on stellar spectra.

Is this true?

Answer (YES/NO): YES